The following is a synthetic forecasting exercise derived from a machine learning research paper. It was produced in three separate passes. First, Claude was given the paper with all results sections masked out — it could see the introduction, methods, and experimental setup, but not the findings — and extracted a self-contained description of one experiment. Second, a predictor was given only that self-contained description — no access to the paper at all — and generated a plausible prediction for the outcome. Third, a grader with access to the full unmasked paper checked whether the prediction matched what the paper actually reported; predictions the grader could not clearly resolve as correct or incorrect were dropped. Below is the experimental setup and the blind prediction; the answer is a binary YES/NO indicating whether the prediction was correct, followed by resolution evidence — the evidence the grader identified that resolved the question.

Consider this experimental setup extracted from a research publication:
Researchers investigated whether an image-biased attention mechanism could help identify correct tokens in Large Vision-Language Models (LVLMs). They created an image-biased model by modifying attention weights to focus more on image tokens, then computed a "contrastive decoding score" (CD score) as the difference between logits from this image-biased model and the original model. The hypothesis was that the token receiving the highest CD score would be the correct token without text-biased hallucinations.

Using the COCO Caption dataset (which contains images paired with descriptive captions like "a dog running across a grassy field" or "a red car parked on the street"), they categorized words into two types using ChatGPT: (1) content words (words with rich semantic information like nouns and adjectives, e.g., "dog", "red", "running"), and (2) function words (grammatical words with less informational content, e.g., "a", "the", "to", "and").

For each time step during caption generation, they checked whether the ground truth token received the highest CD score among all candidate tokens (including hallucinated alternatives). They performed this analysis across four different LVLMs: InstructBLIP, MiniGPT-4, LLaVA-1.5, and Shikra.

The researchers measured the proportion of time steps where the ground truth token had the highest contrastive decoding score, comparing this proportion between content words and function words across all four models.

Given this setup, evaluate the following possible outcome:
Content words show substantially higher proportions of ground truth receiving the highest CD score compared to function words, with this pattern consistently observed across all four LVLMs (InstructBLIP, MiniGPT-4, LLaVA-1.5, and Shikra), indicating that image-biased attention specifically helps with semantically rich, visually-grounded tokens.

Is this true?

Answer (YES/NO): YES